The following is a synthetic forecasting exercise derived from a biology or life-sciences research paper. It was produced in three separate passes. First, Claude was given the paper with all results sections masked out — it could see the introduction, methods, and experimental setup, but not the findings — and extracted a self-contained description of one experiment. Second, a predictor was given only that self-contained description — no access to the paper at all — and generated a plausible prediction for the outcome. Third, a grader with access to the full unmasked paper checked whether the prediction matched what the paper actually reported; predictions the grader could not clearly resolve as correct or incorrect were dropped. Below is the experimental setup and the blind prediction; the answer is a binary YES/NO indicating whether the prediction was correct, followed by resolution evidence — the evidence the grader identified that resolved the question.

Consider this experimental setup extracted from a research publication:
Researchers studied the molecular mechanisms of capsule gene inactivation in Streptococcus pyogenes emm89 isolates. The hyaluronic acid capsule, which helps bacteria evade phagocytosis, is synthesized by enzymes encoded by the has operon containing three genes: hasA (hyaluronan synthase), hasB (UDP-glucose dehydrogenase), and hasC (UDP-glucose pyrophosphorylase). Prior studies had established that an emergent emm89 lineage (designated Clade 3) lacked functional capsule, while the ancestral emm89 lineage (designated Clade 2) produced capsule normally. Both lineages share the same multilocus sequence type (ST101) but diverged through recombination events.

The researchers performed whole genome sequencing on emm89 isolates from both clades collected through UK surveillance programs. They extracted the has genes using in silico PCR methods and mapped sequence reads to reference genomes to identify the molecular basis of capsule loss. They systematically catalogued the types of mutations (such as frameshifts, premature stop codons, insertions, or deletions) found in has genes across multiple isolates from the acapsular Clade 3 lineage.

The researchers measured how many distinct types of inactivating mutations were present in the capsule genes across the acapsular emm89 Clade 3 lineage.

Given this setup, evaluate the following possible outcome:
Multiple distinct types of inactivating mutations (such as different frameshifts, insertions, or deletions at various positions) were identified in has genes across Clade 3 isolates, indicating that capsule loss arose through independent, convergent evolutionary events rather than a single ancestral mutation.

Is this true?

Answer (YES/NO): NO